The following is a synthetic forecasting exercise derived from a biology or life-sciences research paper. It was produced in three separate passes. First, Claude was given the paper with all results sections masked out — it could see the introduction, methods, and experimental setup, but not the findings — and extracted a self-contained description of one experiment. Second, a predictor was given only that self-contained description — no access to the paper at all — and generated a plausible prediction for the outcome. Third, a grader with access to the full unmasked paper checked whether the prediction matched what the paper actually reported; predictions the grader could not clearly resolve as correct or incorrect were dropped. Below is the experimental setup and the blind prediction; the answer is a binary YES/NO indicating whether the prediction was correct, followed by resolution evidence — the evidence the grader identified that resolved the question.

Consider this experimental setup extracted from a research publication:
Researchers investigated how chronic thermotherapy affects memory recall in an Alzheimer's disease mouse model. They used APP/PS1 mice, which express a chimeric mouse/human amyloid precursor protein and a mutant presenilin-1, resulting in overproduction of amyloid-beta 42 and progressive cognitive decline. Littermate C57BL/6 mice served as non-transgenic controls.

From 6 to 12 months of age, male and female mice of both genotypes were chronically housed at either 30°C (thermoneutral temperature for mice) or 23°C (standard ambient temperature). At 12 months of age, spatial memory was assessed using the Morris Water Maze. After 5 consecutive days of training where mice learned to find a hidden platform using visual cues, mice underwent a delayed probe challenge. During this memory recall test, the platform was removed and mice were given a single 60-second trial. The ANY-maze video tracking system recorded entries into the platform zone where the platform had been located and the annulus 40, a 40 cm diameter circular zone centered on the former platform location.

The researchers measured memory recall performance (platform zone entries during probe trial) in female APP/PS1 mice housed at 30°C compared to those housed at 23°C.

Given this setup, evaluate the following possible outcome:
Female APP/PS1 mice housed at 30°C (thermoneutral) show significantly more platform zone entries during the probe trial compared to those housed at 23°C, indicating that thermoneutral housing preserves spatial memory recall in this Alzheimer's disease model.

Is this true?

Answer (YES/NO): NO